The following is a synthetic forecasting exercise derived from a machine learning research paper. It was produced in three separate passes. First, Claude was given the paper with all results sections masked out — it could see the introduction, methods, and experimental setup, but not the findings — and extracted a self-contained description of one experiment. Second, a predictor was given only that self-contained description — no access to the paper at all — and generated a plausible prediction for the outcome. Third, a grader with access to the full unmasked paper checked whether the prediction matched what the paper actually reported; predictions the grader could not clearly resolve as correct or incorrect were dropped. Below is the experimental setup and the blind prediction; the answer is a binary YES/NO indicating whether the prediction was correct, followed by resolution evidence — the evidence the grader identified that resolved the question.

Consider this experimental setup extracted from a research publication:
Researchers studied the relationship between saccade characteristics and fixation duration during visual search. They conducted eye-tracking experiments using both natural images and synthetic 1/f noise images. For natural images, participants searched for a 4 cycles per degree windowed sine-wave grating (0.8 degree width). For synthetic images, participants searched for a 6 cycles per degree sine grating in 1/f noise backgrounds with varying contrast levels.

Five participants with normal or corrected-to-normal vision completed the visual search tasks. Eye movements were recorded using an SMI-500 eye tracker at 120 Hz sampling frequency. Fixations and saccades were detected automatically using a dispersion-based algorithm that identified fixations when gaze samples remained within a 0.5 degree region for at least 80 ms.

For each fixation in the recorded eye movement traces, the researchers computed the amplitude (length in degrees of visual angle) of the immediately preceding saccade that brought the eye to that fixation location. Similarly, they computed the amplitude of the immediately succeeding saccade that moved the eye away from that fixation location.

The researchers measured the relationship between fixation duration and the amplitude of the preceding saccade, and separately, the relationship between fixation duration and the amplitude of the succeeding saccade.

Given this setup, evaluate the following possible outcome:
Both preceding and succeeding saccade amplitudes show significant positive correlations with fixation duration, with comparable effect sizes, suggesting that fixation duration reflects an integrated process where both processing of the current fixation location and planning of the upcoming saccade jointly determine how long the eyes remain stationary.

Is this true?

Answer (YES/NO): NO